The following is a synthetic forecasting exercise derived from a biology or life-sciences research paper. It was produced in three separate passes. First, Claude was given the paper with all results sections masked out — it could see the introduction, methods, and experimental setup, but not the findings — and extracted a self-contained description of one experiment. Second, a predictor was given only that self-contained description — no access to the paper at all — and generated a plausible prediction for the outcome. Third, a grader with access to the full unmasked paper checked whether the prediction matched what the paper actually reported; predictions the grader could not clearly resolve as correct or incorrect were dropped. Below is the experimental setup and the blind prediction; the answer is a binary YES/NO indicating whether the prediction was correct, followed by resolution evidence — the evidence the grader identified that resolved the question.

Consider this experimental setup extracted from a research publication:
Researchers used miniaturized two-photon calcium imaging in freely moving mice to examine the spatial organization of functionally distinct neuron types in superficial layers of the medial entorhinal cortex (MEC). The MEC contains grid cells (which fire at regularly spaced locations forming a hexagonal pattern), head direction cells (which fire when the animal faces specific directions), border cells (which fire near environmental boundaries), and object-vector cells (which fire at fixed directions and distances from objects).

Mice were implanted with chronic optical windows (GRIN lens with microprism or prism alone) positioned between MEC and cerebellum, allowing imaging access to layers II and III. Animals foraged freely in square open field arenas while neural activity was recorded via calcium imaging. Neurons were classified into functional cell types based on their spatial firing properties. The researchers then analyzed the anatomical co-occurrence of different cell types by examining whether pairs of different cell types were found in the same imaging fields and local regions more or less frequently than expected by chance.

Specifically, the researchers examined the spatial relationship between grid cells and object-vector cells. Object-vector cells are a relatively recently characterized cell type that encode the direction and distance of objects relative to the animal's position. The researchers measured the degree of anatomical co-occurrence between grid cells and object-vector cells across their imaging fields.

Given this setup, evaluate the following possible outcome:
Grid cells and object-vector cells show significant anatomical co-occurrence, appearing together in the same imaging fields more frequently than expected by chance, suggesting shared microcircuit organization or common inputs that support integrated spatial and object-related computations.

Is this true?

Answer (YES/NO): NO